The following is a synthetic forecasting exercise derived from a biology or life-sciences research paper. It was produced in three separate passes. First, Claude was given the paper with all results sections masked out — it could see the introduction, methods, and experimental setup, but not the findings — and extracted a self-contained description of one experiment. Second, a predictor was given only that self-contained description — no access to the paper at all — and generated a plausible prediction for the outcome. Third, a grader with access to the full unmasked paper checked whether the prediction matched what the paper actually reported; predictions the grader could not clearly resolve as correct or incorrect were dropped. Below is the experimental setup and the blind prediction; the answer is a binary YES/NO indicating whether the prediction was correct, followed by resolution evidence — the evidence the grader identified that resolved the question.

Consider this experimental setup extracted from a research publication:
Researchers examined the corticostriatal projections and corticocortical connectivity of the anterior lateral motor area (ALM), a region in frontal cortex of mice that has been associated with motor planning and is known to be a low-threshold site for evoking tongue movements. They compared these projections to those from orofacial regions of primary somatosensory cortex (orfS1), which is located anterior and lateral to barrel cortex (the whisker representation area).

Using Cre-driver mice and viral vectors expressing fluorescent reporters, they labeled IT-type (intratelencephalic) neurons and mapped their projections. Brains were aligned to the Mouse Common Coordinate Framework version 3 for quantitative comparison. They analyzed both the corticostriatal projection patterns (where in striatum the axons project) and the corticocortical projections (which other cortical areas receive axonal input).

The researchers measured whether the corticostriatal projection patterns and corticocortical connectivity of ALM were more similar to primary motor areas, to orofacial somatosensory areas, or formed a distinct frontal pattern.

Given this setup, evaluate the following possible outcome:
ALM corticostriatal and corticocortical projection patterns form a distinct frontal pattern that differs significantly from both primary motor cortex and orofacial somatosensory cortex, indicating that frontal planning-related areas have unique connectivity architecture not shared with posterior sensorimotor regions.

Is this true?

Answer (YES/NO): NO